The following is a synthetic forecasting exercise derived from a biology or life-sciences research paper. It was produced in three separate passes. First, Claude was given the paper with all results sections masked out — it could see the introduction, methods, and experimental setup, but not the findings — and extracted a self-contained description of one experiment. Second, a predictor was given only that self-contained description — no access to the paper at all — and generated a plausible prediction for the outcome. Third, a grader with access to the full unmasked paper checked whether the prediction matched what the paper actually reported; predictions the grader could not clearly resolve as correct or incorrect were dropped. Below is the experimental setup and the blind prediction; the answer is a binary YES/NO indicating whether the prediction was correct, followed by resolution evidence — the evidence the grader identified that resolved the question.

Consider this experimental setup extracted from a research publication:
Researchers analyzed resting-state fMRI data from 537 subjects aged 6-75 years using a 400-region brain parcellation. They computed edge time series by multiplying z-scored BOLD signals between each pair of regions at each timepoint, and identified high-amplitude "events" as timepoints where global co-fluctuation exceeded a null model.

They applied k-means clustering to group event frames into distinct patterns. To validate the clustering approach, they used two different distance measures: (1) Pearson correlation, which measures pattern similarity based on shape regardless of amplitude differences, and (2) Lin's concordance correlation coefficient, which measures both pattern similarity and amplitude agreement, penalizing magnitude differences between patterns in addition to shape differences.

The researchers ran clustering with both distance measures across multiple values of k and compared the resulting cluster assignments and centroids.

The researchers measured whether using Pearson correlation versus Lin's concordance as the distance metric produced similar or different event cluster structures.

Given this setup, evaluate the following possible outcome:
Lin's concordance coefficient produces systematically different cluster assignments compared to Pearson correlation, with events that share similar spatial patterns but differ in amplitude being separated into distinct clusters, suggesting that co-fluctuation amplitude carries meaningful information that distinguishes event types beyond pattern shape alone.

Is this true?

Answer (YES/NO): NO